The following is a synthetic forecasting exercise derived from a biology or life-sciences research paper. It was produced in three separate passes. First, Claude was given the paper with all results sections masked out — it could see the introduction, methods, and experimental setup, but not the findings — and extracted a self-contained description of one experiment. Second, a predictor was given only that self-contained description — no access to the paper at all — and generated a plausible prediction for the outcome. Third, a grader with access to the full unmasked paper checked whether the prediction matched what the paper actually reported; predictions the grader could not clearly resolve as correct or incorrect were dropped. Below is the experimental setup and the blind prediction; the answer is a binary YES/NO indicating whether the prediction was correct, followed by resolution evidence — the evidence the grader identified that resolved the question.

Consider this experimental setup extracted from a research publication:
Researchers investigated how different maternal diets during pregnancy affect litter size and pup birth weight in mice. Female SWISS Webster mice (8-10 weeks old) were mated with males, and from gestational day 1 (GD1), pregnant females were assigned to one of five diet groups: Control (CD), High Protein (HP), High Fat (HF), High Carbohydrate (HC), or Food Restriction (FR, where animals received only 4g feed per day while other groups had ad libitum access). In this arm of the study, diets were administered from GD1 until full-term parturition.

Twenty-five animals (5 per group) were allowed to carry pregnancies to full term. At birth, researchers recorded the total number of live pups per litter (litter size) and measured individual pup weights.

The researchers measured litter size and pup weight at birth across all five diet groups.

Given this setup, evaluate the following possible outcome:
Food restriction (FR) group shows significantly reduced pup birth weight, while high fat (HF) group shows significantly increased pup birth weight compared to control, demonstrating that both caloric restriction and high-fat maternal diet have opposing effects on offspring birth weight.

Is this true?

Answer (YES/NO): NO